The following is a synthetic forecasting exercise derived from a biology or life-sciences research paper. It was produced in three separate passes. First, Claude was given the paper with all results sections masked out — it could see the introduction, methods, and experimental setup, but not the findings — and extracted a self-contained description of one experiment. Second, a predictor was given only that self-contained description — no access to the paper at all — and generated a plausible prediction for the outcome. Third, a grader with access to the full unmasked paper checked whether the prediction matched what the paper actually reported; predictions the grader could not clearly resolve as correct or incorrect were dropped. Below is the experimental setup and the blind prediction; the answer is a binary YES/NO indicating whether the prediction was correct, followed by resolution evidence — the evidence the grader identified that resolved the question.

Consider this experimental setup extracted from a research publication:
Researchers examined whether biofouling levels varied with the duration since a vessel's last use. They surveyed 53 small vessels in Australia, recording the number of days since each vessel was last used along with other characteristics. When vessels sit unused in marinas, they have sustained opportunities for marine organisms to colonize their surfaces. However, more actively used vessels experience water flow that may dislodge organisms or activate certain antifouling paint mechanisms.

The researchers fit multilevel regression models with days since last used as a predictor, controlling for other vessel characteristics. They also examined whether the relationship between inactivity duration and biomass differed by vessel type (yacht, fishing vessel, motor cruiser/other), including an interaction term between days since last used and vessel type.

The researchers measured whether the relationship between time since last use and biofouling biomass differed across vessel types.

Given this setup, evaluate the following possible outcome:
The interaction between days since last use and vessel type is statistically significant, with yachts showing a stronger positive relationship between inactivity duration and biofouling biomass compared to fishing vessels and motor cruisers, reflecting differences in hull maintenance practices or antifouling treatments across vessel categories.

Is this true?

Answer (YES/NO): NO